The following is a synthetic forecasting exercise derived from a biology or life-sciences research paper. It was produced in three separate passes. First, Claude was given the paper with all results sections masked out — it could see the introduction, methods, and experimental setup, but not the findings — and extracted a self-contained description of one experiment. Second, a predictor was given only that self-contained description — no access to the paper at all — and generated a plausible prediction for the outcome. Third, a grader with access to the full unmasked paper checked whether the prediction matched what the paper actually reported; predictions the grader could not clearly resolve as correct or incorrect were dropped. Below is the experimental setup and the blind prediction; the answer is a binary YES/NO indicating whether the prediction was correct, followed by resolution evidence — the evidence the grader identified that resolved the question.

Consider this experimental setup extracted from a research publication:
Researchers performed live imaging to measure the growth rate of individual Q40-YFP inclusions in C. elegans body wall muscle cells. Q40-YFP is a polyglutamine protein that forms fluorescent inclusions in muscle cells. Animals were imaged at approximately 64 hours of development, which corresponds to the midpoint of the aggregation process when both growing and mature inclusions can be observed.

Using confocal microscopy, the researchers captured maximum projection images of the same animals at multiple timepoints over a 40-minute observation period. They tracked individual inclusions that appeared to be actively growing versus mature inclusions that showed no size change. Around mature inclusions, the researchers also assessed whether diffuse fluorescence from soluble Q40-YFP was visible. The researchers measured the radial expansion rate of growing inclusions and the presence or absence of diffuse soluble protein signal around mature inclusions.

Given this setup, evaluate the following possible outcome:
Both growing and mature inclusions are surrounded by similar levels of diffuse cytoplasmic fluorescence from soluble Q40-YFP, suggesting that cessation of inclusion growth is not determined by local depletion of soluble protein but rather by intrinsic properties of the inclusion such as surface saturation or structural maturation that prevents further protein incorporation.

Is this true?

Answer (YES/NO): NO